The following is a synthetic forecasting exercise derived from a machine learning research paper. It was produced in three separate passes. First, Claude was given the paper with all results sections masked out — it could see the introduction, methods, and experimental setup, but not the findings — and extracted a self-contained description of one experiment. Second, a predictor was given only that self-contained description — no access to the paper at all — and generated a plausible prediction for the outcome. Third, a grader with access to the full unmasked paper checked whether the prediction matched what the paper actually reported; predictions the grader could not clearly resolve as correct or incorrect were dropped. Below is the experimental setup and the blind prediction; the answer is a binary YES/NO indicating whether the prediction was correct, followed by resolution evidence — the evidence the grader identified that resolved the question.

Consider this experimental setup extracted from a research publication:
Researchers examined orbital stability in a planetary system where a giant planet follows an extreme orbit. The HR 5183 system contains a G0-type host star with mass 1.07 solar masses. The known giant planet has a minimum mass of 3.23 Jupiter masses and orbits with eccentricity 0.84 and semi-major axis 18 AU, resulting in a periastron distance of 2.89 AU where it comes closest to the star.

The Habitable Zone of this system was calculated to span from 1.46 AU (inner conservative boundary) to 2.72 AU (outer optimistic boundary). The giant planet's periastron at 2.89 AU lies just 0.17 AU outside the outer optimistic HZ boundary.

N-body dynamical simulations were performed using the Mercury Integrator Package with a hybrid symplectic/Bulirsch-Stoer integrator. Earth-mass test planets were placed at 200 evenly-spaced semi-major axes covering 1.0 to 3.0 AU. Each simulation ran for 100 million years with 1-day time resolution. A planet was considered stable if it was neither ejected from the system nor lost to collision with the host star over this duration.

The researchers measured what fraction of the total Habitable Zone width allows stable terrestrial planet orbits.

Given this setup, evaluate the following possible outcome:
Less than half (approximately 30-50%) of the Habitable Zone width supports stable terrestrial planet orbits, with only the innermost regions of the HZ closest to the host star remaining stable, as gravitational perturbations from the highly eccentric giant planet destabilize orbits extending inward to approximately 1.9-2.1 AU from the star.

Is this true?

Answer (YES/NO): NO